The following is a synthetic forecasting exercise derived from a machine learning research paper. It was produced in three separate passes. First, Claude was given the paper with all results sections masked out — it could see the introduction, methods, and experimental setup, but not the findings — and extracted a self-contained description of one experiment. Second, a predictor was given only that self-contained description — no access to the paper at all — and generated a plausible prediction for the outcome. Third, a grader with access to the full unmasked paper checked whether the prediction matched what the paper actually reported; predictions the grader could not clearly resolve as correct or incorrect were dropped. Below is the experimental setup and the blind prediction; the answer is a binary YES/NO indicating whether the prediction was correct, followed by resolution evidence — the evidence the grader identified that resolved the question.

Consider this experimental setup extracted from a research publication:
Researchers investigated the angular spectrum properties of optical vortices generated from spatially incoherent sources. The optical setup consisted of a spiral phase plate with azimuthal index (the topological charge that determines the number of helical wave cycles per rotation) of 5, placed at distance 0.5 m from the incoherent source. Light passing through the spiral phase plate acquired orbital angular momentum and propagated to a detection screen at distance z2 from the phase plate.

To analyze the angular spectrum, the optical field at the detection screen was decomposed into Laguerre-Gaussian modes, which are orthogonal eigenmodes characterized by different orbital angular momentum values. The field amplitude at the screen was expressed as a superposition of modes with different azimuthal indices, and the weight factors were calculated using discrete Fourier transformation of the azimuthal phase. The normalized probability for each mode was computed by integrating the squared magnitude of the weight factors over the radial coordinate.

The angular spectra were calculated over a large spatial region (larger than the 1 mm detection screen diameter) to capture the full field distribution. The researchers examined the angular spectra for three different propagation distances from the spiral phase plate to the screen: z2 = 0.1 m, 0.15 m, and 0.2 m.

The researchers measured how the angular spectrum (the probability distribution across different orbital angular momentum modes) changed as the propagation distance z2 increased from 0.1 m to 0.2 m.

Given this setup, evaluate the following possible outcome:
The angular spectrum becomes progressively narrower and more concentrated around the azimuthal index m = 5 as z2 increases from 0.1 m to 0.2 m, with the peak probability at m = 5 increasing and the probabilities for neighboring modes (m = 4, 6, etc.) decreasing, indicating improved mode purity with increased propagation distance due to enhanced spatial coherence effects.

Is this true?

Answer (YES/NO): NO